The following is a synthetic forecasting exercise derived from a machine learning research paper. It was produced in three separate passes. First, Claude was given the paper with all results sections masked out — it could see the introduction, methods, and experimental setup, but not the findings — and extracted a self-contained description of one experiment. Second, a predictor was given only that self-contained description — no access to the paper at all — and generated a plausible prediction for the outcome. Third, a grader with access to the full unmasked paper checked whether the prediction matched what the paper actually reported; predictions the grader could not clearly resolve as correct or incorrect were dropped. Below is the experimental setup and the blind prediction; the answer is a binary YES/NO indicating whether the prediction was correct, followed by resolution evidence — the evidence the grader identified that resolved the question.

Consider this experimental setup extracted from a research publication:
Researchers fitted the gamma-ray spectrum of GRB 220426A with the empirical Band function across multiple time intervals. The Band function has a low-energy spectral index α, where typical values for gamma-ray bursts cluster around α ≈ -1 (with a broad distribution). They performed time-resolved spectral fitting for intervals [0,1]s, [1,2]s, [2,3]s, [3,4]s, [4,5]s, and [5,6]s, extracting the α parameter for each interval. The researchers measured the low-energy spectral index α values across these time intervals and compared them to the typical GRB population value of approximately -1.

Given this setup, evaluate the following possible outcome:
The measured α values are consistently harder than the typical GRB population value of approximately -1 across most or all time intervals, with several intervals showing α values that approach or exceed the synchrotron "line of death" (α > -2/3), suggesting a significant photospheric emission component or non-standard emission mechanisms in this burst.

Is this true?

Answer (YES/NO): YES